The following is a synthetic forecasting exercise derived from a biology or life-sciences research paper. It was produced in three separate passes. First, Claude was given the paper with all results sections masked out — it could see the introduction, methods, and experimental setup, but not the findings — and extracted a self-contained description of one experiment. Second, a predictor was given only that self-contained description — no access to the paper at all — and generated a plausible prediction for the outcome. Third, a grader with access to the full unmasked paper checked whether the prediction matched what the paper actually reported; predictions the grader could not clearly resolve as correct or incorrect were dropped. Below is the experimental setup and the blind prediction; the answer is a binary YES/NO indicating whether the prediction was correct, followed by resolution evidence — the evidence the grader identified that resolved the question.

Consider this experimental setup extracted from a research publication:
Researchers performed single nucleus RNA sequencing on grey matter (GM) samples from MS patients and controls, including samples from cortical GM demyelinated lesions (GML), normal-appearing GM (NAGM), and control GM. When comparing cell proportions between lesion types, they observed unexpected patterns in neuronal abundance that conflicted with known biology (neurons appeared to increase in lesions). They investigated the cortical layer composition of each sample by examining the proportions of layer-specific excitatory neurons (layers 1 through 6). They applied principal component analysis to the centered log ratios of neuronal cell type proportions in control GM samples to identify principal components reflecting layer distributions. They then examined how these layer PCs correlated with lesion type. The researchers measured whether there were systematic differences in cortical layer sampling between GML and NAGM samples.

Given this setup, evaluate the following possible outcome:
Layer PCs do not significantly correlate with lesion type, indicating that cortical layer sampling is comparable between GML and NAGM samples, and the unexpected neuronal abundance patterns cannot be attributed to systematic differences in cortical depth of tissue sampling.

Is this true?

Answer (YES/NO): NO